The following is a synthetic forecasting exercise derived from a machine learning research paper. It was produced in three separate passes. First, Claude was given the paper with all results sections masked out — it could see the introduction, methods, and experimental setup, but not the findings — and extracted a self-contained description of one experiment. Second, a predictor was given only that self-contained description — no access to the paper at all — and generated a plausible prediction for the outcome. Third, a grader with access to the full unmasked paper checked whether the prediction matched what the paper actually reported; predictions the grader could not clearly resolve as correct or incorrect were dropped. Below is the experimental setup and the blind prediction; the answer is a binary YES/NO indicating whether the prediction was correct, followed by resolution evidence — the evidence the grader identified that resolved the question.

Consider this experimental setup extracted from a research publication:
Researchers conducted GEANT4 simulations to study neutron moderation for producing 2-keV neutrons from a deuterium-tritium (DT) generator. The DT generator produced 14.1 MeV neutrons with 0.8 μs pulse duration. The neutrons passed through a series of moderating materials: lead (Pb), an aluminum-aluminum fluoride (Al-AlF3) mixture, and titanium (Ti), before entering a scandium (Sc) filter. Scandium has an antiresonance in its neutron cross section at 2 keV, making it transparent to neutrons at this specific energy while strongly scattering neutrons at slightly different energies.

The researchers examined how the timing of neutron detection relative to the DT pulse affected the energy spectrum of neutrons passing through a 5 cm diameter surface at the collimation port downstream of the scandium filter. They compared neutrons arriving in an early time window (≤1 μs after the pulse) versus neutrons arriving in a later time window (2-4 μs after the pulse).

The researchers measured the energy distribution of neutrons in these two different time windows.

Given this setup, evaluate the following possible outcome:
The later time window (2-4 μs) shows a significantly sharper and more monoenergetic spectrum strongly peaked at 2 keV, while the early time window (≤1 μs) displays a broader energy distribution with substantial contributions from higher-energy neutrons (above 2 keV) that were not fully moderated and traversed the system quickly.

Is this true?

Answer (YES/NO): YES